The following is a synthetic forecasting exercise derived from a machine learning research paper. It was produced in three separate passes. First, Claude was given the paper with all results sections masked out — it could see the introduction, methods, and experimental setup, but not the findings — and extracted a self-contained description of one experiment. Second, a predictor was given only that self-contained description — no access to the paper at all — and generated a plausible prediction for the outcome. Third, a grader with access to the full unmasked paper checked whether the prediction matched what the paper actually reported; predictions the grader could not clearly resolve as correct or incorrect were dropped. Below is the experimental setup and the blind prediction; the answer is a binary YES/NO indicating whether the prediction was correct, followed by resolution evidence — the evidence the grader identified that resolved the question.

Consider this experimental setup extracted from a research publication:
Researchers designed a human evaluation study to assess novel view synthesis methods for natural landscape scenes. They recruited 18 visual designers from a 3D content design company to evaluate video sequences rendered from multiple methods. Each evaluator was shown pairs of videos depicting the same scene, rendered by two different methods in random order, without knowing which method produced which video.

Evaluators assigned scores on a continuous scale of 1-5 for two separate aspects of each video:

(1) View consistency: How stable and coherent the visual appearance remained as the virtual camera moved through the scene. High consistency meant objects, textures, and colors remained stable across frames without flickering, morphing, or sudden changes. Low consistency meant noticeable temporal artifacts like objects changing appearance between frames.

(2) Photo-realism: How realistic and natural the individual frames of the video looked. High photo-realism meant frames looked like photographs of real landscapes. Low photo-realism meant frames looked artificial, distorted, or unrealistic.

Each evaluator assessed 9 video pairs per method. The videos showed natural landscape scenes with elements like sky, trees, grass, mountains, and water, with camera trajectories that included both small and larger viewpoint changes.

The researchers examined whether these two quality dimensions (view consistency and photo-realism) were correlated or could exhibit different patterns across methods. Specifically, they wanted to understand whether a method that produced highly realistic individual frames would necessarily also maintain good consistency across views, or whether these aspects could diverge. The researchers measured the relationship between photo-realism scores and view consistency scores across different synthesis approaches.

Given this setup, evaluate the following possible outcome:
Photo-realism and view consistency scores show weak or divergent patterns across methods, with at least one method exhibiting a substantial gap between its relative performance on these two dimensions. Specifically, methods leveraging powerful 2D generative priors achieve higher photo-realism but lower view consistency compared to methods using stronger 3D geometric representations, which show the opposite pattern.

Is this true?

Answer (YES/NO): NO